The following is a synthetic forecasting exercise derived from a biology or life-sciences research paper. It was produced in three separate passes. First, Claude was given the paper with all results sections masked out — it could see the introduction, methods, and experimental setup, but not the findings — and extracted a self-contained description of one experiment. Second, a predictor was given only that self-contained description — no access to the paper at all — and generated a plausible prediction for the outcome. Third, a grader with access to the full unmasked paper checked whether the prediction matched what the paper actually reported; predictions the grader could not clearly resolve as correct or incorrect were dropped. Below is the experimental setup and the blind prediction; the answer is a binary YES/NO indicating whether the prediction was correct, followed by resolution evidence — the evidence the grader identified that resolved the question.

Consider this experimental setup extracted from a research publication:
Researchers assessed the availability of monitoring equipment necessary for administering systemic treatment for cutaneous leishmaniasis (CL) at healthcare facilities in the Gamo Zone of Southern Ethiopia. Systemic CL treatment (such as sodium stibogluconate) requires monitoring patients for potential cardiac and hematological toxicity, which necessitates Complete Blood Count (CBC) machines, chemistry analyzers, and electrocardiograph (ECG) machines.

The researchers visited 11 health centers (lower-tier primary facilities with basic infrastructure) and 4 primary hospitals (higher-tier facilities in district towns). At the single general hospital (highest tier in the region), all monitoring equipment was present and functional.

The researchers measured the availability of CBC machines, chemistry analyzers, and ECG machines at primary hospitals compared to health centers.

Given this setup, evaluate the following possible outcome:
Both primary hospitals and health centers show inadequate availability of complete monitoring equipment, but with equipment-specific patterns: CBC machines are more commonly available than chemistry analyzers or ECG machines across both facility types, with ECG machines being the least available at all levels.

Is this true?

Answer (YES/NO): NO